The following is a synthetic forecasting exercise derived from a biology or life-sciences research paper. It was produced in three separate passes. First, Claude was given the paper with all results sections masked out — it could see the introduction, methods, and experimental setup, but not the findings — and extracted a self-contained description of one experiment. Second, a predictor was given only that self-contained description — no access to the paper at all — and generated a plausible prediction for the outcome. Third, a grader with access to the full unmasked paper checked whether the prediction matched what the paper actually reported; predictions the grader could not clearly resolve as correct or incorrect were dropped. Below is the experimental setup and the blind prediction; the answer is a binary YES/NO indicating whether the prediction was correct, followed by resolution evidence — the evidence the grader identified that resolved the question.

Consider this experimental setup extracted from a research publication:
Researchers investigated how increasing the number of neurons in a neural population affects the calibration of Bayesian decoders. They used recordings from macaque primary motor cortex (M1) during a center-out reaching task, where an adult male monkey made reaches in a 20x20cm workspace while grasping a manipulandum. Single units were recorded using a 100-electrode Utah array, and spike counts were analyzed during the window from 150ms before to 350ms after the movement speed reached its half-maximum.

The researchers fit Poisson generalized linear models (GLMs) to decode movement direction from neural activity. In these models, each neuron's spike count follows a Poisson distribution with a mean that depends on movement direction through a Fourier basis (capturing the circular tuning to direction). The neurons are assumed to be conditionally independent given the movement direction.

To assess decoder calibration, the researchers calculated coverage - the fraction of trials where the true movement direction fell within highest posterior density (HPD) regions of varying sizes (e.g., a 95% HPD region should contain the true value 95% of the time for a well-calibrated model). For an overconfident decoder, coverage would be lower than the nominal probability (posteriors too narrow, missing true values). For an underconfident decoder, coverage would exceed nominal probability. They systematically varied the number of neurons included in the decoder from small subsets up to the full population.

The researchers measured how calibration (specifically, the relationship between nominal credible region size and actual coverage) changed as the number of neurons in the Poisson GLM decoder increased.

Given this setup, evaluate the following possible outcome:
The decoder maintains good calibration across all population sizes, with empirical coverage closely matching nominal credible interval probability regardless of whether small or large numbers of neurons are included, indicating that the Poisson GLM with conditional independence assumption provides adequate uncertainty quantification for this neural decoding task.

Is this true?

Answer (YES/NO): NO